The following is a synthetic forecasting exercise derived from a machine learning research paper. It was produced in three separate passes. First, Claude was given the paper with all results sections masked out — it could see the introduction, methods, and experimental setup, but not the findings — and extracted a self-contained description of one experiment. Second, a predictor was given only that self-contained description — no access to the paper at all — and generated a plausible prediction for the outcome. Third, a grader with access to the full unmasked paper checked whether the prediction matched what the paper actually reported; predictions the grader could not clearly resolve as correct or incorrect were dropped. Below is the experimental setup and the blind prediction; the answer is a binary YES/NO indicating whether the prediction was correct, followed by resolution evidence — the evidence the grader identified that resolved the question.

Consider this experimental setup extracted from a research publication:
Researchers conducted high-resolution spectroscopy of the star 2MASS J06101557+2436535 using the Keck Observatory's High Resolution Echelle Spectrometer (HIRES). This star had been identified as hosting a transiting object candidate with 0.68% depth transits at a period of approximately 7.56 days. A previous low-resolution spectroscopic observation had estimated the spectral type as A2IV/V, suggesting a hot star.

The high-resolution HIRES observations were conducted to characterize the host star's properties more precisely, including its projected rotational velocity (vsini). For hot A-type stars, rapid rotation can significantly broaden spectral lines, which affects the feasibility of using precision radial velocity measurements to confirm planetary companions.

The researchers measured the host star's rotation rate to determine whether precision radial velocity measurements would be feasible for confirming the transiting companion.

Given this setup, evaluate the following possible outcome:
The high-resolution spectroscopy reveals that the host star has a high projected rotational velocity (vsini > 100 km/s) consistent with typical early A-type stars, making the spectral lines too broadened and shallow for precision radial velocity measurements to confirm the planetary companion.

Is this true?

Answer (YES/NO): YES